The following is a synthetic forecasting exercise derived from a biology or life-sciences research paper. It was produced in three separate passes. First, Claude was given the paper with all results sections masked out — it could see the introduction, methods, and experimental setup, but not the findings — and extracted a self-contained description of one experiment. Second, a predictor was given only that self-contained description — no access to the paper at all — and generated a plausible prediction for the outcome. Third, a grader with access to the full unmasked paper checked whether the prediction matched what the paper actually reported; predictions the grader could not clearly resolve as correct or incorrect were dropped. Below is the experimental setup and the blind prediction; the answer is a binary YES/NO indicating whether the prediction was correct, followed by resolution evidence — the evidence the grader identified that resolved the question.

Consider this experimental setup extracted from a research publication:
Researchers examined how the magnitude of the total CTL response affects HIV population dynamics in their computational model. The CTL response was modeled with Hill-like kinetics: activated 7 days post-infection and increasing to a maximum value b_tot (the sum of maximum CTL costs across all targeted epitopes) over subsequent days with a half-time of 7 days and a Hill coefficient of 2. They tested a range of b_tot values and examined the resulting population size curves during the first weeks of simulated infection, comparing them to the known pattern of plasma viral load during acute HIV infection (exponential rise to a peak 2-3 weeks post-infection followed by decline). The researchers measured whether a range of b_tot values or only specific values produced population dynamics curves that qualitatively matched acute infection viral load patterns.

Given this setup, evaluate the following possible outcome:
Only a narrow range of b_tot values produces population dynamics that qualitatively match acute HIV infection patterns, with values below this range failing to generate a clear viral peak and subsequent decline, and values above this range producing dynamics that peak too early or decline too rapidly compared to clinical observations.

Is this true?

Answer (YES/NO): NO